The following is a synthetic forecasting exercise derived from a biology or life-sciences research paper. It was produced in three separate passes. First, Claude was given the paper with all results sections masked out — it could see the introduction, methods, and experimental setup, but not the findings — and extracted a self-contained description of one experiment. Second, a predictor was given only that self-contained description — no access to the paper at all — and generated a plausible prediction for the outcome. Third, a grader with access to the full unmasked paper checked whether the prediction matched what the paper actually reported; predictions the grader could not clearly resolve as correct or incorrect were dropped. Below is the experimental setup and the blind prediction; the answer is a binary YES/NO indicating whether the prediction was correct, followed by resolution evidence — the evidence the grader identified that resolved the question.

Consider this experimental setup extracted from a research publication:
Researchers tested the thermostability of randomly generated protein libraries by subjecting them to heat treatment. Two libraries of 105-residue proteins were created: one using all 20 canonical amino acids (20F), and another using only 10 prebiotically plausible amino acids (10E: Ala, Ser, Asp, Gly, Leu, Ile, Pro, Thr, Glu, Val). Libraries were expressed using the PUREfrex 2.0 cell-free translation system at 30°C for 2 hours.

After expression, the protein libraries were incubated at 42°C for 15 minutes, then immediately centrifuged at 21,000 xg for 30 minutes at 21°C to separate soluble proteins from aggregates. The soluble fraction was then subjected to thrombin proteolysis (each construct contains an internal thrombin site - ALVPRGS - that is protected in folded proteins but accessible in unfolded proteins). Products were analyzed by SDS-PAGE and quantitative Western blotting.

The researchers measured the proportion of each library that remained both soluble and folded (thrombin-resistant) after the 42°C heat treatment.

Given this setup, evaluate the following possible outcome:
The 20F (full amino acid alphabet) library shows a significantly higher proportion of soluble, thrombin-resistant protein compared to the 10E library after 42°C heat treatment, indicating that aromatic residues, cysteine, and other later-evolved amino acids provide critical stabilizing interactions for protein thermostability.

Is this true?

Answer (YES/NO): NO